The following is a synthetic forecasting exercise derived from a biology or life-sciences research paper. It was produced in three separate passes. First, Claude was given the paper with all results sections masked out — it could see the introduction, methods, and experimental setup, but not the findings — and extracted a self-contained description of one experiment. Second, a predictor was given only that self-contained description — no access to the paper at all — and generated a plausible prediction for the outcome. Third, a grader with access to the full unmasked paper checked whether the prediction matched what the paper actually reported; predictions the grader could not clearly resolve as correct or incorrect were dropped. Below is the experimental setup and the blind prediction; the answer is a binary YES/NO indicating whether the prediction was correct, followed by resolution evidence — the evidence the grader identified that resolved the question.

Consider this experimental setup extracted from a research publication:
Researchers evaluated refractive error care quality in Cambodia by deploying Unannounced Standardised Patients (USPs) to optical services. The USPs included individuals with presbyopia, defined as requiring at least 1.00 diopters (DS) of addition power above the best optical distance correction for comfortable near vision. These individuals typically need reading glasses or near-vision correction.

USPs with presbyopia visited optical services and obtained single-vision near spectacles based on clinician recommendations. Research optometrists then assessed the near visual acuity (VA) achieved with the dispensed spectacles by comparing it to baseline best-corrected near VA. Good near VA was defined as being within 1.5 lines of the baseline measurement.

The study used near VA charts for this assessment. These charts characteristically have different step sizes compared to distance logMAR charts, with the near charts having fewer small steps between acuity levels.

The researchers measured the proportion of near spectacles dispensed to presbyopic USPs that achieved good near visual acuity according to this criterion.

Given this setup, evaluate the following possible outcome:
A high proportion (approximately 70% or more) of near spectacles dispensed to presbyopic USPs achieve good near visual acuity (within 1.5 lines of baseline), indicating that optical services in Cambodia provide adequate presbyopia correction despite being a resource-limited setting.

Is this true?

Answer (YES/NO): YES